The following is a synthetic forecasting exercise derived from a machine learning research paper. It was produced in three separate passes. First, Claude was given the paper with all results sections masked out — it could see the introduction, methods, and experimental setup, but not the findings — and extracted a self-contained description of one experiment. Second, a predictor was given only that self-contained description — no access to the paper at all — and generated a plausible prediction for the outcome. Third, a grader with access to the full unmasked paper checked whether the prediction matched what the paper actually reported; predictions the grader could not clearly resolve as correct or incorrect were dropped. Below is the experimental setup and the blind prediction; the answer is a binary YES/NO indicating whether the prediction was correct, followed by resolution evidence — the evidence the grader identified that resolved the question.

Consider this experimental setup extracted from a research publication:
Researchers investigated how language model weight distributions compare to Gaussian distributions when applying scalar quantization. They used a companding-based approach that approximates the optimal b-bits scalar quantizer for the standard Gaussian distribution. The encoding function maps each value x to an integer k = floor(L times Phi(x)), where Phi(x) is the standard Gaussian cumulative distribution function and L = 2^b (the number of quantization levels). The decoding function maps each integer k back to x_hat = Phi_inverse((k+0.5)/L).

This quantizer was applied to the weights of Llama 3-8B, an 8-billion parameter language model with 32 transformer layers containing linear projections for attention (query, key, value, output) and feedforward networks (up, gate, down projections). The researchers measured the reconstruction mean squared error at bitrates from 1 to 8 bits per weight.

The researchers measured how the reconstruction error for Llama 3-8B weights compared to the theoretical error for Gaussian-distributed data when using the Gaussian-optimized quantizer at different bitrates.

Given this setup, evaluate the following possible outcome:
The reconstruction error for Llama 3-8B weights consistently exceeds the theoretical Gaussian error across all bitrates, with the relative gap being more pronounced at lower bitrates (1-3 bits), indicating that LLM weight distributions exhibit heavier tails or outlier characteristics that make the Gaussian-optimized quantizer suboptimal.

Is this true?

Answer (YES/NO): NO